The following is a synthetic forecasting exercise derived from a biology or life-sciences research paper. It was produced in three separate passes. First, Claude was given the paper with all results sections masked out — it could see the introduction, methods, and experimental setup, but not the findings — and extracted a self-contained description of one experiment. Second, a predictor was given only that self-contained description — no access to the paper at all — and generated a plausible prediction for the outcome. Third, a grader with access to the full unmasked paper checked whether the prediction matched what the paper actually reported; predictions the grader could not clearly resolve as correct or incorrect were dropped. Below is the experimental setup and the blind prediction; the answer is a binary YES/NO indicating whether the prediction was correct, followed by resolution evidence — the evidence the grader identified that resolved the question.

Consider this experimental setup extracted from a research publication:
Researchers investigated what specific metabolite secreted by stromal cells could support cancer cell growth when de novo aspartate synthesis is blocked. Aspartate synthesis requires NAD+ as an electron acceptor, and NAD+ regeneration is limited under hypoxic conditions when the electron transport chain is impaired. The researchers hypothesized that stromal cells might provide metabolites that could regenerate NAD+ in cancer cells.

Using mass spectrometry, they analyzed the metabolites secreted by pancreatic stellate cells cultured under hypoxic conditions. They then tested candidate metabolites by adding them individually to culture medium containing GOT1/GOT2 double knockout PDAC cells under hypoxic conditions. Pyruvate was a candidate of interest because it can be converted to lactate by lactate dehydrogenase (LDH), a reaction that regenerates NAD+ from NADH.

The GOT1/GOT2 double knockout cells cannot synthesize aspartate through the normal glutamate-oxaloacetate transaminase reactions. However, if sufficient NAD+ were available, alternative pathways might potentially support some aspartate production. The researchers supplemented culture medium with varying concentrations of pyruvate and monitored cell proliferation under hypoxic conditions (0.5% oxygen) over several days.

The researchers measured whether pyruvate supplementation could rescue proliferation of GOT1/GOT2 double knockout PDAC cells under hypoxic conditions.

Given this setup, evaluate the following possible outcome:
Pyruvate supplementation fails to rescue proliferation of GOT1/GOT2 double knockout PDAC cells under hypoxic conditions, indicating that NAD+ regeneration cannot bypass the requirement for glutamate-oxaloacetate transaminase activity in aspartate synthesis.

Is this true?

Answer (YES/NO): YES